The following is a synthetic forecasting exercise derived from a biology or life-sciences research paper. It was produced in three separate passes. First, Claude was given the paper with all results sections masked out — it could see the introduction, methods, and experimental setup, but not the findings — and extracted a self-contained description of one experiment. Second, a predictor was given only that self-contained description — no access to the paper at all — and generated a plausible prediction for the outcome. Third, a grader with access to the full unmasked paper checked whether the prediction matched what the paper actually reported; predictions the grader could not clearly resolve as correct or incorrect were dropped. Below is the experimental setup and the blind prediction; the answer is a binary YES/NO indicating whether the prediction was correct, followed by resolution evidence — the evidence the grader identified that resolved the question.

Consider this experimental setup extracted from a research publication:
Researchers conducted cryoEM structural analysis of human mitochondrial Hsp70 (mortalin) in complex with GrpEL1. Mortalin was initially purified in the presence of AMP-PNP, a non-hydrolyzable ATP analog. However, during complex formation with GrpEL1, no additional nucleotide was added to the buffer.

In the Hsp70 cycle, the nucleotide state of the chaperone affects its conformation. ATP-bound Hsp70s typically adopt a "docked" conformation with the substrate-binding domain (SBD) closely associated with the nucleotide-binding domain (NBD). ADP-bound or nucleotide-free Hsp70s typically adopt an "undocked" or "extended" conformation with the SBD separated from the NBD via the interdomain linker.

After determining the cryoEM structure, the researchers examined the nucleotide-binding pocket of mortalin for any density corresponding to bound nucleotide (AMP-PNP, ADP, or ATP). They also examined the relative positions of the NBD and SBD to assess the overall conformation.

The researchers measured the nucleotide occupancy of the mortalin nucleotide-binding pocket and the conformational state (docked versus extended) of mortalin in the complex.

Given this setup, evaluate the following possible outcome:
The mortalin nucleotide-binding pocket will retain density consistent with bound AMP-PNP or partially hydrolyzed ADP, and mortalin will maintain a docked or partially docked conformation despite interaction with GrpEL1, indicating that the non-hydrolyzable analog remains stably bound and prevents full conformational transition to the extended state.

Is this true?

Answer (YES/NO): NO